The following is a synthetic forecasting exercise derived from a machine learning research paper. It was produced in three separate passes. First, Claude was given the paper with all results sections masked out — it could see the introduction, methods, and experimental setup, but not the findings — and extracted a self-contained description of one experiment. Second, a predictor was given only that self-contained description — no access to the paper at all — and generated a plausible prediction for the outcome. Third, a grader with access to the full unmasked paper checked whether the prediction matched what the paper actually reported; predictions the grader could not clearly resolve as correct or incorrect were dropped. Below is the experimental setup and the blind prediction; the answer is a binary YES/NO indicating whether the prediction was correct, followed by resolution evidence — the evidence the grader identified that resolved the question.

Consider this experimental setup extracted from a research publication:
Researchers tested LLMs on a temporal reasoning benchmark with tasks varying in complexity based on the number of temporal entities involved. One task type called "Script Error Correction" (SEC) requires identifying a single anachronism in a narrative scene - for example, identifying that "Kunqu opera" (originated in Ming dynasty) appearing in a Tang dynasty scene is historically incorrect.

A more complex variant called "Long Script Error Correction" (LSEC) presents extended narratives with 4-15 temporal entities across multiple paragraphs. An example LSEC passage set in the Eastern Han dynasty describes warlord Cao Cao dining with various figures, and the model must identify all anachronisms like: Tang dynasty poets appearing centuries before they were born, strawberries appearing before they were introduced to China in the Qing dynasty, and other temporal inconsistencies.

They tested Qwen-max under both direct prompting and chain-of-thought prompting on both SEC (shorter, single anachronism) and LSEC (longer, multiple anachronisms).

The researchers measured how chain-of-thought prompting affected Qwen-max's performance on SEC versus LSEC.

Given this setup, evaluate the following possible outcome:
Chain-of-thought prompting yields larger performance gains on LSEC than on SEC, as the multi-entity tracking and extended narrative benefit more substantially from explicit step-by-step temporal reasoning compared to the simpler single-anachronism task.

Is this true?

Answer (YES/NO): NO